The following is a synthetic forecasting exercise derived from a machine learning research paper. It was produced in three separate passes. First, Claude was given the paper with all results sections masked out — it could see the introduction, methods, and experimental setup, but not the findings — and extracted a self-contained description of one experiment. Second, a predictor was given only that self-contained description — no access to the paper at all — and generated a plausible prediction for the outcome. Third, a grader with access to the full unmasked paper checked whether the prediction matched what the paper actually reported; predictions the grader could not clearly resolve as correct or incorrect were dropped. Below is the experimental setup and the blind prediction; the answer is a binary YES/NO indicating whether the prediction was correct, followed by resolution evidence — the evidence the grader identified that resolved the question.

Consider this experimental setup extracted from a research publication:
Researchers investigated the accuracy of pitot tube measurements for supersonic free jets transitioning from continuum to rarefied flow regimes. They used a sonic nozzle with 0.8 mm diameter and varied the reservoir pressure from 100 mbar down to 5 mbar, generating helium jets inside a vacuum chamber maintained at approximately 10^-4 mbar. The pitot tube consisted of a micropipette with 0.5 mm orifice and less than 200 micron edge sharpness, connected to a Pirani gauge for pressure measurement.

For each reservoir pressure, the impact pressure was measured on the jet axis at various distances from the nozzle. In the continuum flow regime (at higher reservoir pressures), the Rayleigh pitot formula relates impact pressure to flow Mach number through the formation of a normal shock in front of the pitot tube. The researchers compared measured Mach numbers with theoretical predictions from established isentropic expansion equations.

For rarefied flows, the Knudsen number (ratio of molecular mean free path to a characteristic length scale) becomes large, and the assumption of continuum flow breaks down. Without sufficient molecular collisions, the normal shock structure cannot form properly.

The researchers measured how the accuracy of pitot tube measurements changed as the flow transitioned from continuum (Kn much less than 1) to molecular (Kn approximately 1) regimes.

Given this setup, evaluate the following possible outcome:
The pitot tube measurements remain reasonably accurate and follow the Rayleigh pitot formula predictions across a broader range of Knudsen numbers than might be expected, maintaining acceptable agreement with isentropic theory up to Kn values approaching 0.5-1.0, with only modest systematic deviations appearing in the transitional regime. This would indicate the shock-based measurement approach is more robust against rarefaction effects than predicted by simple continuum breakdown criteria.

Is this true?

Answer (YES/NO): NO